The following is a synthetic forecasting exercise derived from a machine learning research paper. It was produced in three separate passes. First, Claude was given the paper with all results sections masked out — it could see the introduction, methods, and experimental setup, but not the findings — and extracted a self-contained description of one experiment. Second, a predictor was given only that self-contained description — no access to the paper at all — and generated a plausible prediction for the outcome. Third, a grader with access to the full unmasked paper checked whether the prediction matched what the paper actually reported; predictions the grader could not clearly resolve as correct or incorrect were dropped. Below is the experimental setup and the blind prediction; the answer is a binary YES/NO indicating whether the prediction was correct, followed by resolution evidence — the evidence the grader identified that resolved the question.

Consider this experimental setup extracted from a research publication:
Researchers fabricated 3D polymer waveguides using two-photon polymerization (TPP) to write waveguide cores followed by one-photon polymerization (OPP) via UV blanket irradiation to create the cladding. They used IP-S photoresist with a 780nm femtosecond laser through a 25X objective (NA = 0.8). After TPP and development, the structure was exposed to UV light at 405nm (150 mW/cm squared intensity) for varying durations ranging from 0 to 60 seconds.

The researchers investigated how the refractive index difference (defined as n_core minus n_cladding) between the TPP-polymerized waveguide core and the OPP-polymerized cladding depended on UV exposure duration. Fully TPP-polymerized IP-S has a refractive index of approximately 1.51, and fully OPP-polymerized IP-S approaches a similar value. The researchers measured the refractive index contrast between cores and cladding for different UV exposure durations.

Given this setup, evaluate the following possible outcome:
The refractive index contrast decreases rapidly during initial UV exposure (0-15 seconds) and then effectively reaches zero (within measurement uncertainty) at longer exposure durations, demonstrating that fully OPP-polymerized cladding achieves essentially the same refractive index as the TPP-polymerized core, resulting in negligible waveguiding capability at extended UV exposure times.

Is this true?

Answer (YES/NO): NO